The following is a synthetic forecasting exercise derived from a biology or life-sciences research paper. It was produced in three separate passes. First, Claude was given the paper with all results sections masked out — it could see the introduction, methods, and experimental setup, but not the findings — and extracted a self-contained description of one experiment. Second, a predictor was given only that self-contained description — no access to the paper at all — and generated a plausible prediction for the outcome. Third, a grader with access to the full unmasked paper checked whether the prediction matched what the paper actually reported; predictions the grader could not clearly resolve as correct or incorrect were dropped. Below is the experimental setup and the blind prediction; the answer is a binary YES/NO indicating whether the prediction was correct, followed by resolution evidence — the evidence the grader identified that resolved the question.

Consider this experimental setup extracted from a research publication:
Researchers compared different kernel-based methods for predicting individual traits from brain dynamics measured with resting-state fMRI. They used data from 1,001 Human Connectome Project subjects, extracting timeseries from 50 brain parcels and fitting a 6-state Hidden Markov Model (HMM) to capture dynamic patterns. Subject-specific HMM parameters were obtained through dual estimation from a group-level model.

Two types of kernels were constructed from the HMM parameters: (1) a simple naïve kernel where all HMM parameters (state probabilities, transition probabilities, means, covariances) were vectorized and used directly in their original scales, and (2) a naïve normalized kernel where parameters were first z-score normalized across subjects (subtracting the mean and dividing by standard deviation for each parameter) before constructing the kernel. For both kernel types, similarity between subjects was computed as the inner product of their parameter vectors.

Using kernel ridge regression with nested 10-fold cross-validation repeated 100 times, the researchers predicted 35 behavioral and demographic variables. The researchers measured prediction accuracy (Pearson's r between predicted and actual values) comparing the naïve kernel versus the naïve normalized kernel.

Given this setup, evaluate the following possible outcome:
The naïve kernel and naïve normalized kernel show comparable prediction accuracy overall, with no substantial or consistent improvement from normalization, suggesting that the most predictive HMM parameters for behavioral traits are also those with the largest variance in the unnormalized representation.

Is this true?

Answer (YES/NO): NO